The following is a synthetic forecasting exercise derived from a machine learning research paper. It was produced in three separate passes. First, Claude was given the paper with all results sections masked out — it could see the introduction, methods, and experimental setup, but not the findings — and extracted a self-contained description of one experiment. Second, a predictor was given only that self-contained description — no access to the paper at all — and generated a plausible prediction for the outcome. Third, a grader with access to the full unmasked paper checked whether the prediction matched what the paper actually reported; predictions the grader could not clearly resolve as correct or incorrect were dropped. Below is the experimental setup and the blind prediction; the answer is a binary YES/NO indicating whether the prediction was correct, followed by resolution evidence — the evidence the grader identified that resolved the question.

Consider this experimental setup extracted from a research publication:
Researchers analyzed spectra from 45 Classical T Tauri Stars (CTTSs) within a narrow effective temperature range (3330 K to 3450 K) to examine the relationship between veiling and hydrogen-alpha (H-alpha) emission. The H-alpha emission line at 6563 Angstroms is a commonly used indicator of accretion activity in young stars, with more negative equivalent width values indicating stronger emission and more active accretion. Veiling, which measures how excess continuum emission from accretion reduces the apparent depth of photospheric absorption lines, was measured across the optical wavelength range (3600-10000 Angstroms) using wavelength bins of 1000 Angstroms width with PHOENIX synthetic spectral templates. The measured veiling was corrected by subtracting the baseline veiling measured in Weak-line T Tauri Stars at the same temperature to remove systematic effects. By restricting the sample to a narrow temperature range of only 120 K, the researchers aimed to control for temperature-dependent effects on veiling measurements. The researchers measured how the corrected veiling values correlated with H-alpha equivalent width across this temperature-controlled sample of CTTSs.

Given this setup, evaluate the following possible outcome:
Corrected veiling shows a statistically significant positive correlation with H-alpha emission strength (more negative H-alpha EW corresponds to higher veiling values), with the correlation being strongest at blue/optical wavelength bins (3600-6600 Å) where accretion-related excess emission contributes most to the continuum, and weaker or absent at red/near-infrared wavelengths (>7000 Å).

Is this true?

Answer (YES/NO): YES